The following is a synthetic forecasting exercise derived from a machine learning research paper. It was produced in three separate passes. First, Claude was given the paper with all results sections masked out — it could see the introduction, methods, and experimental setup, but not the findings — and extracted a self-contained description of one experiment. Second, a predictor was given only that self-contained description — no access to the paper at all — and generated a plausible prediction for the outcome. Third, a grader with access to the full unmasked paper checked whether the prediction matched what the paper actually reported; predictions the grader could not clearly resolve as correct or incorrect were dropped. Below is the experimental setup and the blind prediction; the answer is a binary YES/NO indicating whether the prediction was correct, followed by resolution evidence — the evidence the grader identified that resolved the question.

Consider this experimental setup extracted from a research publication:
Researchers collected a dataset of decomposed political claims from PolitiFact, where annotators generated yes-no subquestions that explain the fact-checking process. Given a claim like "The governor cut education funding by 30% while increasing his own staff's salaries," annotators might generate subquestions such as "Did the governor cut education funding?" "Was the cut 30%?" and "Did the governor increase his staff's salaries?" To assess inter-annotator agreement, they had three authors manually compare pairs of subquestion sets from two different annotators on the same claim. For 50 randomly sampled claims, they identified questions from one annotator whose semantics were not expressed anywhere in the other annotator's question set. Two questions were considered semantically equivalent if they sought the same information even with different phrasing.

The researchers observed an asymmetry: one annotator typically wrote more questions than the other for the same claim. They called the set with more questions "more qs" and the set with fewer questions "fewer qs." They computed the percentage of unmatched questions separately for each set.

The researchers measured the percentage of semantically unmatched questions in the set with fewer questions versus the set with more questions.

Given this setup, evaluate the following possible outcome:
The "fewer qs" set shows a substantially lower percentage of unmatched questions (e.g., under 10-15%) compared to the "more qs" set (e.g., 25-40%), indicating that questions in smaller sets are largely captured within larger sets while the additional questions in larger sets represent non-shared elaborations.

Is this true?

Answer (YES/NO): YES